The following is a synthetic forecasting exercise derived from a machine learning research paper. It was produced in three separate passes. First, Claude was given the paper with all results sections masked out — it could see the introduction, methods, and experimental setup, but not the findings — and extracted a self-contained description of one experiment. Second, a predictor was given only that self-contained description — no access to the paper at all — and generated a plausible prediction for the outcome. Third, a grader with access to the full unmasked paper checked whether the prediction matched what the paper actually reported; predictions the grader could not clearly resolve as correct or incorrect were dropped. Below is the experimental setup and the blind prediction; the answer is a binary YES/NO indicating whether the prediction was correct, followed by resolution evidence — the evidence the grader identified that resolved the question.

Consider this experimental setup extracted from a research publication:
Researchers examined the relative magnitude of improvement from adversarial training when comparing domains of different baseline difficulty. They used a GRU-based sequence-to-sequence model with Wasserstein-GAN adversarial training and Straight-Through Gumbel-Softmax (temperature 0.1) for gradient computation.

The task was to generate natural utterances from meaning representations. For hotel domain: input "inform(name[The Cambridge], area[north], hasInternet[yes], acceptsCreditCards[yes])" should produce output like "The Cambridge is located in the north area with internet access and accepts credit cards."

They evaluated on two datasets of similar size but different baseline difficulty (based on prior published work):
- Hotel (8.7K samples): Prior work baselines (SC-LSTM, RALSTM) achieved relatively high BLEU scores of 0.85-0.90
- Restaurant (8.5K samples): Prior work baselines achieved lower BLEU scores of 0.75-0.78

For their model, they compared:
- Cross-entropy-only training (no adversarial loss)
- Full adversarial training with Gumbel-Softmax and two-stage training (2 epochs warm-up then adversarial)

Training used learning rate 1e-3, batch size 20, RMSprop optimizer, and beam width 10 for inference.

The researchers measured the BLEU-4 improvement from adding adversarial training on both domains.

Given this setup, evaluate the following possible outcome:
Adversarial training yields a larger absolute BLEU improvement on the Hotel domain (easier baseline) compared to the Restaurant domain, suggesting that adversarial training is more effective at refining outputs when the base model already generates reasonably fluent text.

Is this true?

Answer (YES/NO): NO